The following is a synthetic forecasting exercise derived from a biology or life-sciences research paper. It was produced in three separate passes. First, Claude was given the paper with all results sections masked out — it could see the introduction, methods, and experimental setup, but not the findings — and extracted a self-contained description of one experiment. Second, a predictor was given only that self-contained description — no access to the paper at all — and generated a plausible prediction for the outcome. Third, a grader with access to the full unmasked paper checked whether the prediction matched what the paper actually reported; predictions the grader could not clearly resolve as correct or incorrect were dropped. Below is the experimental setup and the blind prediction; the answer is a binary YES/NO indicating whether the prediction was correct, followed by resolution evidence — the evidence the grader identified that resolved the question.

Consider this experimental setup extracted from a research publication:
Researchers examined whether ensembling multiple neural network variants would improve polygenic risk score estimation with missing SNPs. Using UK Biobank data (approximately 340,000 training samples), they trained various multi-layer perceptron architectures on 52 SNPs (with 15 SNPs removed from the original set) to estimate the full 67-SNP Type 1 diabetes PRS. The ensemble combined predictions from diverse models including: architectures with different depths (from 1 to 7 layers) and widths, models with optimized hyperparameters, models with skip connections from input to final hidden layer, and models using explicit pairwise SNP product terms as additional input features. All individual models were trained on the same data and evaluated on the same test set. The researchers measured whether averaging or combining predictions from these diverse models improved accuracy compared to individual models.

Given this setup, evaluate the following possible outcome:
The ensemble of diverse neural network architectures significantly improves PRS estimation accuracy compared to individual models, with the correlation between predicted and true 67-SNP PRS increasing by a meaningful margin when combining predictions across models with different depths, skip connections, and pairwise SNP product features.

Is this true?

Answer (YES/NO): NO